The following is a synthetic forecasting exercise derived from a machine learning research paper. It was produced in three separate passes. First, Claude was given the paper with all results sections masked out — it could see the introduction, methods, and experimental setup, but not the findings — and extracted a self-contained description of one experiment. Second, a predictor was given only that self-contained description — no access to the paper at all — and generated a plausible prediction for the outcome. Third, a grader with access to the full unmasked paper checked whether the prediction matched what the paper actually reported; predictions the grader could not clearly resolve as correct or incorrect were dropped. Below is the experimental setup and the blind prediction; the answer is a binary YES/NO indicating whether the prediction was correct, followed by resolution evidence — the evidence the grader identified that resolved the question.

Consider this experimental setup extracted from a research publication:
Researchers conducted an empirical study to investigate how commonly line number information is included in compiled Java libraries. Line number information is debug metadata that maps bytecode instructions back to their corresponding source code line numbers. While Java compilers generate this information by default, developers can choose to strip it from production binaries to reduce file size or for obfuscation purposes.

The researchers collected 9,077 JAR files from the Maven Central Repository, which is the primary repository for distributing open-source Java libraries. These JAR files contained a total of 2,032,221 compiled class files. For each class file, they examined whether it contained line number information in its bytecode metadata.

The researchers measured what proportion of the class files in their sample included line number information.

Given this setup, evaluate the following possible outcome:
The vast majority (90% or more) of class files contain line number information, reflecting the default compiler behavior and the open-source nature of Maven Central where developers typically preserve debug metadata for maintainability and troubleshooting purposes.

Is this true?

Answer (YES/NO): YES